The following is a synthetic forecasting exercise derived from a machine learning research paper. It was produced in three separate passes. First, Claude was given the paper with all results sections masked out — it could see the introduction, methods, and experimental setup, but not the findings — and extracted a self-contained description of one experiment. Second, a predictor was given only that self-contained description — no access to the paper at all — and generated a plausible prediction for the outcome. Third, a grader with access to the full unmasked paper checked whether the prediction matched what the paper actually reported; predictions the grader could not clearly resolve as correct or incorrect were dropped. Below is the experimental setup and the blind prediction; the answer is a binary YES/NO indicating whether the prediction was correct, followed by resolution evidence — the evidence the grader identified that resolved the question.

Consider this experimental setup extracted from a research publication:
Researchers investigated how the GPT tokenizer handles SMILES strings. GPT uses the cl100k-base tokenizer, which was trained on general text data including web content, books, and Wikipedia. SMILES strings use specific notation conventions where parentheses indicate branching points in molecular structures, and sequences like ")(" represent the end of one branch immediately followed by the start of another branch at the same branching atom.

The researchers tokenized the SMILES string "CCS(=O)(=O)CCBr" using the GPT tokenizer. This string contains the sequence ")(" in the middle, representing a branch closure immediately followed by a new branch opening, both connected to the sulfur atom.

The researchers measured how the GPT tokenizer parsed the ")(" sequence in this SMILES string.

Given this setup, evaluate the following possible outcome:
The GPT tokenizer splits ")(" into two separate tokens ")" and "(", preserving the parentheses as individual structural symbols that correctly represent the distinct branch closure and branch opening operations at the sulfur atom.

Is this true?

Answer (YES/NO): NO